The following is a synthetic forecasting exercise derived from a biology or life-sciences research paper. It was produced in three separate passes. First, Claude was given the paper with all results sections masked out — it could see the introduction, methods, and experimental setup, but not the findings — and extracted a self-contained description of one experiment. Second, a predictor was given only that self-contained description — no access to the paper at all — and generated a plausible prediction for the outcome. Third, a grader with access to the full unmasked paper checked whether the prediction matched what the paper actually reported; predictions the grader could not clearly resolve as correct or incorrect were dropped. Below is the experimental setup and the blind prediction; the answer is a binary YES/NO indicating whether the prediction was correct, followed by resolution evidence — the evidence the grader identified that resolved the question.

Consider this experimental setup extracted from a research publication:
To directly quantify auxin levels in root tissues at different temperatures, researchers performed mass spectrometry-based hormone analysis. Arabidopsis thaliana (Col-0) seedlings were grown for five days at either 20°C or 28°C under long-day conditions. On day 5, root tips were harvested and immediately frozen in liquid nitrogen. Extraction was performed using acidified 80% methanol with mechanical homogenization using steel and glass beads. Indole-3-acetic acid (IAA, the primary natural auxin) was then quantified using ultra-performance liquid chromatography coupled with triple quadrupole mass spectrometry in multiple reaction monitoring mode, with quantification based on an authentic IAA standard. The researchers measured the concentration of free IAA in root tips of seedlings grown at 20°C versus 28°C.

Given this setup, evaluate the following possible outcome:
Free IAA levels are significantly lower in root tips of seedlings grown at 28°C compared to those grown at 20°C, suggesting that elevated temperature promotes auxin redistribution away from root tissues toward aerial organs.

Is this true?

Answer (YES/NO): NO